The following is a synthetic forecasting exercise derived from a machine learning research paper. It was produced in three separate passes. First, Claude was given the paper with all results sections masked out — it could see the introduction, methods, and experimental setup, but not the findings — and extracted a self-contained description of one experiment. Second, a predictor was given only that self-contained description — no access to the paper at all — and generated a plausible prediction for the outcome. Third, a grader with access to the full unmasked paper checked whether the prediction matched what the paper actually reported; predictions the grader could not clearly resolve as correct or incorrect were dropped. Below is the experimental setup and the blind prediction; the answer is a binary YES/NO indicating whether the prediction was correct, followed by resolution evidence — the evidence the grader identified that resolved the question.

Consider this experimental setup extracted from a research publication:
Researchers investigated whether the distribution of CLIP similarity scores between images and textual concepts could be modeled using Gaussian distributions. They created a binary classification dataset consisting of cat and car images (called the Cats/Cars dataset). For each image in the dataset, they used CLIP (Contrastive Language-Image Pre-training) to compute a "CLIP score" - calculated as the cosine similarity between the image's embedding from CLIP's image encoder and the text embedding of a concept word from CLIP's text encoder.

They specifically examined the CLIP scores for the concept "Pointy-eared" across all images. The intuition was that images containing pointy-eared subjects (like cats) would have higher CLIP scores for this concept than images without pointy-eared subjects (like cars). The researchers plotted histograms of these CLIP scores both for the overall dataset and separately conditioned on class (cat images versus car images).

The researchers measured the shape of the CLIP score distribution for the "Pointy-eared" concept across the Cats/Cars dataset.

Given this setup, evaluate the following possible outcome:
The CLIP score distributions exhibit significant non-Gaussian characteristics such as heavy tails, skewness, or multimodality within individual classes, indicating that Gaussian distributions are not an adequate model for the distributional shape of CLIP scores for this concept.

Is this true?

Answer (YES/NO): NO